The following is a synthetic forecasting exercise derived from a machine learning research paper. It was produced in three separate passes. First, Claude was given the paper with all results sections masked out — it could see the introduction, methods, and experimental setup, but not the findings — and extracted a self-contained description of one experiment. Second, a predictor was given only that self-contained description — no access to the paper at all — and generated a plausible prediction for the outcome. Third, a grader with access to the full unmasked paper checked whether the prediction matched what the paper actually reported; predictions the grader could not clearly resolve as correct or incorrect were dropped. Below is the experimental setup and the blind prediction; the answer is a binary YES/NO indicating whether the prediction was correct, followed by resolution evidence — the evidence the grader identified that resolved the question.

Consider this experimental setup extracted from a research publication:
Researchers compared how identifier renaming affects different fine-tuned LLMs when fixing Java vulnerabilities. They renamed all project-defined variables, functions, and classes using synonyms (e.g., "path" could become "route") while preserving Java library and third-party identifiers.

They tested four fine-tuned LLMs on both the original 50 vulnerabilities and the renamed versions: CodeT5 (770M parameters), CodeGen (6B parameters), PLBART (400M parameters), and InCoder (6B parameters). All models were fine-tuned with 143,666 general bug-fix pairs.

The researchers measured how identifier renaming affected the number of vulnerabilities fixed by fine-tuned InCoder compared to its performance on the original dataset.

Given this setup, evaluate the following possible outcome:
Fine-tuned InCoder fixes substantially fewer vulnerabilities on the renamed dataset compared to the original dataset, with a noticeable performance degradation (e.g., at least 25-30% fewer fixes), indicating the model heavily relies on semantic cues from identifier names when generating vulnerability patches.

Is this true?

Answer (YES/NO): YES